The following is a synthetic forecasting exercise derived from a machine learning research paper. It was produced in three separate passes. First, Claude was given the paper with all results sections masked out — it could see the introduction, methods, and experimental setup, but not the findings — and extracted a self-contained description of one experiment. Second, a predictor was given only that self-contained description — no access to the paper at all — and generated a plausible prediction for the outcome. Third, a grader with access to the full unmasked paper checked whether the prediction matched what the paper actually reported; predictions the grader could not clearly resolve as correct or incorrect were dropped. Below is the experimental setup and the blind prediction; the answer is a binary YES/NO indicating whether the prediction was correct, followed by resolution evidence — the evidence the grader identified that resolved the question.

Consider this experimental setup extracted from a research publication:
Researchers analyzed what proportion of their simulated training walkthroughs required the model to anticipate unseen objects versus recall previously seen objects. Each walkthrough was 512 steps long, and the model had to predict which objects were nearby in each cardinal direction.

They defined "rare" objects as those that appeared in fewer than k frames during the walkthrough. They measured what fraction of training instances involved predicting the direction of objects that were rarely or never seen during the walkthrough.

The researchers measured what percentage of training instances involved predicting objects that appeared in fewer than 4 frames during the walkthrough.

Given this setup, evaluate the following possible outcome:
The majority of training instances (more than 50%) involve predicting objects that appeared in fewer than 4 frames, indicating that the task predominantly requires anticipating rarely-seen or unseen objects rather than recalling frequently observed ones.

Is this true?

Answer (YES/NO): NO